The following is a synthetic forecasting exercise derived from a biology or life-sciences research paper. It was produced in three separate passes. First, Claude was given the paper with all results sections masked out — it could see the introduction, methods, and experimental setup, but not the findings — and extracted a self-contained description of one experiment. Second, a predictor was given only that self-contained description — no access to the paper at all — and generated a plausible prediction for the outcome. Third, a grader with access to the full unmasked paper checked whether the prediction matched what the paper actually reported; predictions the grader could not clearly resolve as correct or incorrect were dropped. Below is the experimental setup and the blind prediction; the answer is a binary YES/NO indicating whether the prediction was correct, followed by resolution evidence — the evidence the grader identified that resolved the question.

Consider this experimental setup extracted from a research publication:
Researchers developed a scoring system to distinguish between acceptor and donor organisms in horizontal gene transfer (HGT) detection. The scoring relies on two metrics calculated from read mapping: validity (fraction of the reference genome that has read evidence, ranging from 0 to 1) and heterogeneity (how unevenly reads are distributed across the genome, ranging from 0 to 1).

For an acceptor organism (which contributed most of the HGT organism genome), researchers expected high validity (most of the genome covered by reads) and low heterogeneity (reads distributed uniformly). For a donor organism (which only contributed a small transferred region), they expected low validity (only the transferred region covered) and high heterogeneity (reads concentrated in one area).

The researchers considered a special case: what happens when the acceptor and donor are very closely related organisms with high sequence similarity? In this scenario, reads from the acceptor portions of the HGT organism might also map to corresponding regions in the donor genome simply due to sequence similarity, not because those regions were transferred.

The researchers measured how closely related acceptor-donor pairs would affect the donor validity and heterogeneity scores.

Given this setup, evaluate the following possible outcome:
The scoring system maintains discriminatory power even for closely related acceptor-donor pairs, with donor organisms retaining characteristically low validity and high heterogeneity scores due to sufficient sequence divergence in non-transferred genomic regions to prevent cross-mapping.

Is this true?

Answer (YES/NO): NO